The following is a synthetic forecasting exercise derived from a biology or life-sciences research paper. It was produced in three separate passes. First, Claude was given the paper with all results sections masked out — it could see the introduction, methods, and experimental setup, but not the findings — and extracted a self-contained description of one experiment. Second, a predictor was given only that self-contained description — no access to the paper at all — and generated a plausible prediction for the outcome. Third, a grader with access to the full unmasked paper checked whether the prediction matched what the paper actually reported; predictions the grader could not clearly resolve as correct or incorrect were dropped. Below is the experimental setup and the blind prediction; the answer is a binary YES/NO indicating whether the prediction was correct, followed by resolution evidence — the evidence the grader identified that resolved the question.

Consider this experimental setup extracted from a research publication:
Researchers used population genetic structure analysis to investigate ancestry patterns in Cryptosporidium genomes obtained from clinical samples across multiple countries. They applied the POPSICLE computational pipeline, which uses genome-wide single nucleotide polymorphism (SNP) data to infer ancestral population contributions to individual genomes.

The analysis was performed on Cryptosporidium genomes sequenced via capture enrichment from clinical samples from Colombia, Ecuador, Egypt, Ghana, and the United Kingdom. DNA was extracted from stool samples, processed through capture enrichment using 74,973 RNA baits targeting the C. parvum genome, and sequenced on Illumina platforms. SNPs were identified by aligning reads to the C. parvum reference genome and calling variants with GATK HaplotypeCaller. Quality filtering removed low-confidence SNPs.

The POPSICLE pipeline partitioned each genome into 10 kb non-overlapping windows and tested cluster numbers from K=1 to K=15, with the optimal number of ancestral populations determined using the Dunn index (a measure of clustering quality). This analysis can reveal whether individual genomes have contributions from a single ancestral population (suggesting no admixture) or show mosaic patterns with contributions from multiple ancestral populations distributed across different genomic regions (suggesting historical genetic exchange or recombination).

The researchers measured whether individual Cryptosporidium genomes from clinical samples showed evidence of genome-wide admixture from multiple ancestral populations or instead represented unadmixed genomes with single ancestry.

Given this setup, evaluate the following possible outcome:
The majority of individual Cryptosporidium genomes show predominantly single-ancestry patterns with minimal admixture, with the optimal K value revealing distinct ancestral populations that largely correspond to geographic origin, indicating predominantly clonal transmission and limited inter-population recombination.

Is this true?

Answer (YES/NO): NO